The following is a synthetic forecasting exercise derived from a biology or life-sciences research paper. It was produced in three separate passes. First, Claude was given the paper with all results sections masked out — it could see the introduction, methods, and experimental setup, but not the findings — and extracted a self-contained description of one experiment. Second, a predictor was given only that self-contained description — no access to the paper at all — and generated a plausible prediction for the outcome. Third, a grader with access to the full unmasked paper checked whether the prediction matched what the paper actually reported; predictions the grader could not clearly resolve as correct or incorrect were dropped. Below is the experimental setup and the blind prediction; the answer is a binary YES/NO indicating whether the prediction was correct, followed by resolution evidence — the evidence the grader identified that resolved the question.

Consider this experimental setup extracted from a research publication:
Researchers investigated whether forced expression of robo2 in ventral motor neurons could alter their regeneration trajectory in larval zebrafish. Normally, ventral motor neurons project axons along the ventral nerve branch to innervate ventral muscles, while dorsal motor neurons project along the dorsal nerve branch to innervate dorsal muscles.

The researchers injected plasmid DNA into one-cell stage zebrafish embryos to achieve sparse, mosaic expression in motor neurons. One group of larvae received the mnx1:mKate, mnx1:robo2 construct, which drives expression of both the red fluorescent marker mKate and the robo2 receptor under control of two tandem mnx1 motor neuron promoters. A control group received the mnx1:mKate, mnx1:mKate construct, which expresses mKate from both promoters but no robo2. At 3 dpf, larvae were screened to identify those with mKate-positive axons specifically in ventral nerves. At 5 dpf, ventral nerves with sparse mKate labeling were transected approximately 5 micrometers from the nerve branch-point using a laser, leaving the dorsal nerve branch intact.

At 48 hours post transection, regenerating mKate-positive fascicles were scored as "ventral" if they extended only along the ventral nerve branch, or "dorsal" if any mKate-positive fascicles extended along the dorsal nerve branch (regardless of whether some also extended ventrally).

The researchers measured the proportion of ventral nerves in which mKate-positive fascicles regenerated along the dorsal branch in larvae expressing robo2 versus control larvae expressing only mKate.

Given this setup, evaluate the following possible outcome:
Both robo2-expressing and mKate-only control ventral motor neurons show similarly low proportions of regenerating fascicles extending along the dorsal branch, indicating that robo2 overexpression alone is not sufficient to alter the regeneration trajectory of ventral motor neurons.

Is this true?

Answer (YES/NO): NO